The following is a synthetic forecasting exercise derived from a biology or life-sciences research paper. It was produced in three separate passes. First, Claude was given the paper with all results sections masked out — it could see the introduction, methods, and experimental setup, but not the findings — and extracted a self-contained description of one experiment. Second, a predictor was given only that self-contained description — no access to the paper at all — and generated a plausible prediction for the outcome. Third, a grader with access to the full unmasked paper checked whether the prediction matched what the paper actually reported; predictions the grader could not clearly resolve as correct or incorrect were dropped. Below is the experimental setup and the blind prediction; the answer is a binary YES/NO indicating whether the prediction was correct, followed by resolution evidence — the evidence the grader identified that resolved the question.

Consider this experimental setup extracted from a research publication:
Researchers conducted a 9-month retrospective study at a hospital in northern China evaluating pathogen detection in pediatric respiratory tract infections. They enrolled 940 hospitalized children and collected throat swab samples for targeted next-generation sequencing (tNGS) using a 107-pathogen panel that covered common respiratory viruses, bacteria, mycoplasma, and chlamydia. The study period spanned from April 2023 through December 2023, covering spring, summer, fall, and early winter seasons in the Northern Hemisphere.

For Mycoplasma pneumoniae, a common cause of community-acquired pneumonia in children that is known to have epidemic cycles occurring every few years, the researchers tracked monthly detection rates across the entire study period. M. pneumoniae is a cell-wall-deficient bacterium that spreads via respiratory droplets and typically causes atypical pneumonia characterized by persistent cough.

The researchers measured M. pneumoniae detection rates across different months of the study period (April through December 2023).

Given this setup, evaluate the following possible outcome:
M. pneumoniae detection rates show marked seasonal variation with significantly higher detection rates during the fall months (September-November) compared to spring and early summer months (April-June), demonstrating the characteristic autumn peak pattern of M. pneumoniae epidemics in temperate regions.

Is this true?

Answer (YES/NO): NO